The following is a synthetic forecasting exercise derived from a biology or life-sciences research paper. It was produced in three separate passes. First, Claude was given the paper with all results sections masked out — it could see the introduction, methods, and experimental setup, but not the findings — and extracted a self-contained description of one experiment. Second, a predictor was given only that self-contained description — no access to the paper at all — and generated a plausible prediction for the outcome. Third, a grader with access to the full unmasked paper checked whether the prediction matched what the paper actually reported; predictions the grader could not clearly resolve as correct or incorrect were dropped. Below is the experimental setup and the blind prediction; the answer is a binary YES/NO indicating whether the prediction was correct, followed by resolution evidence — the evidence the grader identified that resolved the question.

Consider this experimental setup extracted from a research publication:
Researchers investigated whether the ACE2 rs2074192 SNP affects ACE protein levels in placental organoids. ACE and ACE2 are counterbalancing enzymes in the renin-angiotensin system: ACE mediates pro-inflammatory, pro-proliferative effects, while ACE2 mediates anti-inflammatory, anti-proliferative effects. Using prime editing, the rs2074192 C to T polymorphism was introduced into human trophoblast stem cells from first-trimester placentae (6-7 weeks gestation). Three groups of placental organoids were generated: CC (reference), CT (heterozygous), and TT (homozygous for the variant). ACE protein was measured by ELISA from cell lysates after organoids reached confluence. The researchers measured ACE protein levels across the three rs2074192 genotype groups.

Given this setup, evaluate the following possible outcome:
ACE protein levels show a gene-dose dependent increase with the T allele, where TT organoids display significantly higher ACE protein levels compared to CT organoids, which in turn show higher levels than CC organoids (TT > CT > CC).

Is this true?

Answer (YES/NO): NO